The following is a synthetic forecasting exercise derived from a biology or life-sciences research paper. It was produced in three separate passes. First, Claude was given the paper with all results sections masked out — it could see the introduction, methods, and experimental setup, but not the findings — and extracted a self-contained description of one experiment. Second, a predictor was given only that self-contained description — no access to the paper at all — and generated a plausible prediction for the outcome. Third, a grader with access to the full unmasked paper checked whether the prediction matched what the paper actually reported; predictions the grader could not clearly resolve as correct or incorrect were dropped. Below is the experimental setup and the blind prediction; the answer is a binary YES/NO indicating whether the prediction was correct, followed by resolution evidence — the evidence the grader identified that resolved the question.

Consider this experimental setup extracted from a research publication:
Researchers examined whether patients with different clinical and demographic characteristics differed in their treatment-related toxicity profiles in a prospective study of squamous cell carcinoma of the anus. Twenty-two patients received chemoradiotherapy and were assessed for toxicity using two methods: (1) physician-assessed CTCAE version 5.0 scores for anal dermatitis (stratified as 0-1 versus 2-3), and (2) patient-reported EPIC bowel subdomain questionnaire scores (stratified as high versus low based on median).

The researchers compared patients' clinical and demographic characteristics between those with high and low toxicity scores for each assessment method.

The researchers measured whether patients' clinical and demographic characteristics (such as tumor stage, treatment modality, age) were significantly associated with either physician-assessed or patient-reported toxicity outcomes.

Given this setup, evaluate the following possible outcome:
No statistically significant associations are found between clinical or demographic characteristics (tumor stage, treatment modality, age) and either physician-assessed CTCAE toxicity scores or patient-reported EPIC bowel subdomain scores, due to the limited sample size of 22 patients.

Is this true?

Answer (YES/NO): YES